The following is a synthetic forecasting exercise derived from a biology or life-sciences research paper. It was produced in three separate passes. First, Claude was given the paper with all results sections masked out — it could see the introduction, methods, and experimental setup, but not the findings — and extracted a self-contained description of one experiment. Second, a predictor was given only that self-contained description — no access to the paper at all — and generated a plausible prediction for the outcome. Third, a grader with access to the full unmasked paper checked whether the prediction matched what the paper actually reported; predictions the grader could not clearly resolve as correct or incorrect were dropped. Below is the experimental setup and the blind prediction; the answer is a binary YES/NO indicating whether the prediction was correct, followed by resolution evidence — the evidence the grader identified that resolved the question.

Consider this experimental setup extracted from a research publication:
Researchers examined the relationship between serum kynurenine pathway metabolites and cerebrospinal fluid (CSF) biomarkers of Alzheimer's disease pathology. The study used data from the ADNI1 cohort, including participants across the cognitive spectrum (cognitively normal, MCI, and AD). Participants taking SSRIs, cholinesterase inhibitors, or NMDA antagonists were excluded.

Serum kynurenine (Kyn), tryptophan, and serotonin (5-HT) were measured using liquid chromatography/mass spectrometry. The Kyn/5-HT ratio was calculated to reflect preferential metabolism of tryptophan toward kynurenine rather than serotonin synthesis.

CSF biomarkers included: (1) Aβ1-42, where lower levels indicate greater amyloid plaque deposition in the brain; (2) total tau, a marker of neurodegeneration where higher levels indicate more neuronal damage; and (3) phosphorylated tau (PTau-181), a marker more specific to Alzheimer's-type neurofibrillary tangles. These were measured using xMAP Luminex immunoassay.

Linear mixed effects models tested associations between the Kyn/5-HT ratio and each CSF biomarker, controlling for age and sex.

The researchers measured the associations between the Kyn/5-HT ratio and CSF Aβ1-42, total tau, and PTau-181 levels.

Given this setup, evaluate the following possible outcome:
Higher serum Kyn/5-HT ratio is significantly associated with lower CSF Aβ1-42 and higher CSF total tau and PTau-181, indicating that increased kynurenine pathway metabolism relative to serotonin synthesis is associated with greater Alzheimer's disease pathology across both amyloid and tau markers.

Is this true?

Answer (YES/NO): NO